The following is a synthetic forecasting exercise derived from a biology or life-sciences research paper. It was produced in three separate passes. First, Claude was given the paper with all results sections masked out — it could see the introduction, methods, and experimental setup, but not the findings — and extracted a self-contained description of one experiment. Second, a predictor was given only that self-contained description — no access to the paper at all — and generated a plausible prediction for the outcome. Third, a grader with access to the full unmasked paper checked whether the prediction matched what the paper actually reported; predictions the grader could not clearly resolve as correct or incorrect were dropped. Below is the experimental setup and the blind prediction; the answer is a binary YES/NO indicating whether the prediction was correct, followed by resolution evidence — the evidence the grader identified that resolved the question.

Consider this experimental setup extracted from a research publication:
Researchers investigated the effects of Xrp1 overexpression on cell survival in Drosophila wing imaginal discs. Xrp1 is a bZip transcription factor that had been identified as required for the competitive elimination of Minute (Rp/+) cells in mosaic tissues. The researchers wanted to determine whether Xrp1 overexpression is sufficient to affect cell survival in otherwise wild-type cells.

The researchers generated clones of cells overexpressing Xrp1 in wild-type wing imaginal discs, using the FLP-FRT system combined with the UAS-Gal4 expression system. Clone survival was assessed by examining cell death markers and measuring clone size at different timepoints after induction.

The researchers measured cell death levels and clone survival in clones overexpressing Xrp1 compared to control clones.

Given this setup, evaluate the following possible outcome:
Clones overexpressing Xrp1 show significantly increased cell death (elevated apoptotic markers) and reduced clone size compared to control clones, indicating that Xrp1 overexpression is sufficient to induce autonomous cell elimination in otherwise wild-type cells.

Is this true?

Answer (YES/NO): YES